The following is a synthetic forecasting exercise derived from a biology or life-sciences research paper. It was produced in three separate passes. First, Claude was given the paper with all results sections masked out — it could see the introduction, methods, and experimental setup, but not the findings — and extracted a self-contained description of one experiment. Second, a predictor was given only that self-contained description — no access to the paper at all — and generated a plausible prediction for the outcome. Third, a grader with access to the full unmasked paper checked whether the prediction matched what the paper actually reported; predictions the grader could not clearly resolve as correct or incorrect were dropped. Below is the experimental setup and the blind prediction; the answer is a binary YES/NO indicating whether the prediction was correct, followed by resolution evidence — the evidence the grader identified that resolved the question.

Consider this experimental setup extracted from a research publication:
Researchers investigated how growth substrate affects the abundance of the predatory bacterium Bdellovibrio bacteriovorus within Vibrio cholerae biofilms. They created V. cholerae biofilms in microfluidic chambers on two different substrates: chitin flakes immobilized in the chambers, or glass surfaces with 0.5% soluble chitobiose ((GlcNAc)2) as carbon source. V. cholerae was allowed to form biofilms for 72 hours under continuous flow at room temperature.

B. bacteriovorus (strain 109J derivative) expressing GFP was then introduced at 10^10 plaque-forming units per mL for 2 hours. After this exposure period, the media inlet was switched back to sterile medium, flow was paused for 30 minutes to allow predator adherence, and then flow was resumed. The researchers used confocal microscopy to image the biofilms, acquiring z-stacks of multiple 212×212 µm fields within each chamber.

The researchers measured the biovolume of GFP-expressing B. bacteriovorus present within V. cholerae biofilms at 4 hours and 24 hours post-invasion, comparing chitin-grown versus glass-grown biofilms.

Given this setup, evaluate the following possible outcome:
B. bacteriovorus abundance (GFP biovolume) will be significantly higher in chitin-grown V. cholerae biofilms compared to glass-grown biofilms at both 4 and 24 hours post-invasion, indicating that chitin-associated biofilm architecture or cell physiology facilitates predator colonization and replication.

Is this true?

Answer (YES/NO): NO